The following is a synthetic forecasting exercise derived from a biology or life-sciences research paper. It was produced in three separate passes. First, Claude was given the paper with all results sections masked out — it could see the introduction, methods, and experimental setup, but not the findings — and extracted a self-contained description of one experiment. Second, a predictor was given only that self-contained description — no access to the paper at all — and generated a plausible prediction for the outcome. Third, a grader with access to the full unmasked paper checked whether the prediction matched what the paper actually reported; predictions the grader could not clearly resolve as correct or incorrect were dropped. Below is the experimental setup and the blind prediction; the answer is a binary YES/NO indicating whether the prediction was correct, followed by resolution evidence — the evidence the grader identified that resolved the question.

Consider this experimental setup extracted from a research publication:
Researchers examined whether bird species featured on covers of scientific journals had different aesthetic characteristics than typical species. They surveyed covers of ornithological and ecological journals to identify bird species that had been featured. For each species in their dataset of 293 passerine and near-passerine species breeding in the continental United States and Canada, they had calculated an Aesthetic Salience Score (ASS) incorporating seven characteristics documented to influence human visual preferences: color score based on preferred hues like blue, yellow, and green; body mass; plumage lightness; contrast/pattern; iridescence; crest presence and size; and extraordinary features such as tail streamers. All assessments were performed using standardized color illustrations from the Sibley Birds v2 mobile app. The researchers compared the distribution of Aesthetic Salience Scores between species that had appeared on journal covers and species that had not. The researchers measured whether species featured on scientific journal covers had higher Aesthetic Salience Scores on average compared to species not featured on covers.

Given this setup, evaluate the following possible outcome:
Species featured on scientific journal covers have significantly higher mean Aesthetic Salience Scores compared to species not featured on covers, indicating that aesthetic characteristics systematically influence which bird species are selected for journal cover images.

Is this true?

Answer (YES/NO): YES